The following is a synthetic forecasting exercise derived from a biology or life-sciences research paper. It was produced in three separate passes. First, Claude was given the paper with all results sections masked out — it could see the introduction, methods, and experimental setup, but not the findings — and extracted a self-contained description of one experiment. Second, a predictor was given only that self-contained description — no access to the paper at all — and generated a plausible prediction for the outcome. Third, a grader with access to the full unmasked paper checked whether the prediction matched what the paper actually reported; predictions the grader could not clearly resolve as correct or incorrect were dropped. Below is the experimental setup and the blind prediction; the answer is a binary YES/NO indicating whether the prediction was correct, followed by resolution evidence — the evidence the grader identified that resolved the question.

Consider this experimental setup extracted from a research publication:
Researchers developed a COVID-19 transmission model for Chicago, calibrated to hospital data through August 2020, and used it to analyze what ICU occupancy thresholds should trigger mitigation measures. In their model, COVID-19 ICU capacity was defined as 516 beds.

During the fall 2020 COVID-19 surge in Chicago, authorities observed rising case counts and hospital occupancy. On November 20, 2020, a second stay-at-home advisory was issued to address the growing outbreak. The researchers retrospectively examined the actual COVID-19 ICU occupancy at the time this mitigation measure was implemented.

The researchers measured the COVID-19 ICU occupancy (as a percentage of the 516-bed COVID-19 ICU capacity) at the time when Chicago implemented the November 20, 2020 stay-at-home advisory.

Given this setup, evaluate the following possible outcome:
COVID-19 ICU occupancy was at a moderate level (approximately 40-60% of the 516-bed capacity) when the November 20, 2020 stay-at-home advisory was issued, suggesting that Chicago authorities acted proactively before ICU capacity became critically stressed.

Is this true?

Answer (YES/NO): YES